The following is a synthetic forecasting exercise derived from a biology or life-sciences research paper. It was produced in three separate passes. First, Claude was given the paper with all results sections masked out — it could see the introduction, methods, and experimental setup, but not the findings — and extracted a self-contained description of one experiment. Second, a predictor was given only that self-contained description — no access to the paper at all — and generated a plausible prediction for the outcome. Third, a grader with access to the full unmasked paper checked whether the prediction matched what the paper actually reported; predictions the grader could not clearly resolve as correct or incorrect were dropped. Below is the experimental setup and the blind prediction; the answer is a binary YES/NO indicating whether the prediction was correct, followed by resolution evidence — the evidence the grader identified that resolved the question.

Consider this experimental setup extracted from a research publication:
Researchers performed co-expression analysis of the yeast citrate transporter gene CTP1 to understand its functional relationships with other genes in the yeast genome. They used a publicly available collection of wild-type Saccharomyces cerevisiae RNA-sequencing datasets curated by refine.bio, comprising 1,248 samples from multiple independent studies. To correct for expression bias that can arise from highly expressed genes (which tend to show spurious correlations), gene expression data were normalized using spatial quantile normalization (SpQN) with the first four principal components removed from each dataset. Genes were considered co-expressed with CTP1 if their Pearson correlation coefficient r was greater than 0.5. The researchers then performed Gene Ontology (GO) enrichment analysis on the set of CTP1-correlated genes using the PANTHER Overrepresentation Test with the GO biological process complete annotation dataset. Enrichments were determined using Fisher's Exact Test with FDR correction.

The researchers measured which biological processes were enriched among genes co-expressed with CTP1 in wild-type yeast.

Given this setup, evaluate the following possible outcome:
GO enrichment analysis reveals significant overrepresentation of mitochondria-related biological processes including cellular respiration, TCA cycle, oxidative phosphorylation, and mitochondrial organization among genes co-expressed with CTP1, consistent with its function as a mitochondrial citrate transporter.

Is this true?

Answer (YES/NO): NO